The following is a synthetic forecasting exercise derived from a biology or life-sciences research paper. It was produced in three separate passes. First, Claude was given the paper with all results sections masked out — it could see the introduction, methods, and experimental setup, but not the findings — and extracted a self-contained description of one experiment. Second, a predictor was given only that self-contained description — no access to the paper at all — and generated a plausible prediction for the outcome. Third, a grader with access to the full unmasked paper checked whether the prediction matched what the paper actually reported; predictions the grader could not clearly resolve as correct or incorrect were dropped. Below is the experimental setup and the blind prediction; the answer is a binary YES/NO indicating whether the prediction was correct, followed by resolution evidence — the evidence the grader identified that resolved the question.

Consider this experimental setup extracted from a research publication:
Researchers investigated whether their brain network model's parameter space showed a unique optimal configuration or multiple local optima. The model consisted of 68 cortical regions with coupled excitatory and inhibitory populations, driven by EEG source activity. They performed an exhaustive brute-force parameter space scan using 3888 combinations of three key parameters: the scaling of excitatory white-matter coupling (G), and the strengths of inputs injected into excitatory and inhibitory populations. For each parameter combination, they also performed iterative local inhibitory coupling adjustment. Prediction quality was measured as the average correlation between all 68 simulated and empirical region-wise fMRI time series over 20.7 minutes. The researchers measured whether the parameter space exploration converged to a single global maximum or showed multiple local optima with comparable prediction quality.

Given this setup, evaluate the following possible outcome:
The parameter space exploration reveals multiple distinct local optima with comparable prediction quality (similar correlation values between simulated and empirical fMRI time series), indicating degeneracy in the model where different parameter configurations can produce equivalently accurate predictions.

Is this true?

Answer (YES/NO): NO